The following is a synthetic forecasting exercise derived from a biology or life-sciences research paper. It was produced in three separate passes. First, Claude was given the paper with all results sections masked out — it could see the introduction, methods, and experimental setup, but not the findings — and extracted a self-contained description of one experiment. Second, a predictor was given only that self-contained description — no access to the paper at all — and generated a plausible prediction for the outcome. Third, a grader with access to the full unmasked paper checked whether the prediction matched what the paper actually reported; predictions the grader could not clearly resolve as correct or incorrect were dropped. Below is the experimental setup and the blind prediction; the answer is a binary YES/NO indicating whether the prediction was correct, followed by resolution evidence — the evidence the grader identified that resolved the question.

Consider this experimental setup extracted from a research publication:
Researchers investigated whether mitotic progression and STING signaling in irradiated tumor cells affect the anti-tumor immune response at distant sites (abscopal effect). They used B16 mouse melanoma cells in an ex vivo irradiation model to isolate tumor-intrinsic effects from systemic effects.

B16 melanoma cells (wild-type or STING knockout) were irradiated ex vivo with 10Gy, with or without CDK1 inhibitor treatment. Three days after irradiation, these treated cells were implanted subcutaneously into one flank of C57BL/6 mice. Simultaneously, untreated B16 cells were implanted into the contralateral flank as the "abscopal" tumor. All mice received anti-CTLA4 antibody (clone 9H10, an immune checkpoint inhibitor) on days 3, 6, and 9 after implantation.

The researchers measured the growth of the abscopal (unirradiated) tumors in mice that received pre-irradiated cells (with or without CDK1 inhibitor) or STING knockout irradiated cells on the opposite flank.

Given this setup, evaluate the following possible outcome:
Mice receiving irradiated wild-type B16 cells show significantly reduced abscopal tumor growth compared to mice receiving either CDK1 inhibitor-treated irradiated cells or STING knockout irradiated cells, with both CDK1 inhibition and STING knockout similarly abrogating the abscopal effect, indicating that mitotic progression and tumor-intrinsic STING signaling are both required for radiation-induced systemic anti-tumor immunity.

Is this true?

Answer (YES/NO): YES